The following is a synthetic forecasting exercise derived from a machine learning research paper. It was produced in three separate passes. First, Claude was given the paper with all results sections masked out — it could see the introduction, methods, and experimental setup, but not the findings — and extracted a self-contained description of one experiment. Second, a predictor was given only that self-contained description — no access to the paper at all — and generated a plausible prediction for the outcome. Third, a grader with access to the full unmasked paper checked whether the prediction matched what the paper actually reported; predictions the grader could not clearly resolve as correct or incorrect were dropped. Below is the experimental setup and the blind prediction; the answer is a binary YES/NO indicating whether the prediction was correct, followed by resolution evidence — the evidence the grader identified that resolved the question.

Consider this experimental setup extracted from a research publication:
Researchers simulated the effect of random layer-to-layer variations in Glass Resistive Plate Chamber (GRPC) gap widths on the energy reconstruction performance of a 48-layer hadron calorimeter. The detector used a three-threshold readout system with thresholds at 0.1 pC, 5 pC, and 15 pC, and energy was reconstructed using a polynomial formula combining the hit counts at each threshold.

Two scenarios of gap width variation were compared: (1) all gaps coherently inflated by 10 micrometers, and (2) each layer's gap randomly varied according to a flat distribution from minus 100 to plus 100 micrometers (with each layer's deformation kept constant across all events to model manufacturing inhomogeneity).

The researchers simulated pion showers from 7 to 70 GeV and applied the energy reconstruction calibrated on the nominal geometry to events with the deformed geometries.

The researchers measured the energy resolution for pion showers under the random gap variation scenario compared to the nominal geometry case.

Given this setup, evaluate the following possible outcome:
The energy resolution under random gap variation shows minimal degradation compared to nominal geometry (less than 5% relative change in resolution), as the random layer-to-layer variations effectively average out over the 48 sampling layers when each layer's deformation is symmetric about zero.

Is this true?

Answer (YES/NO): NO